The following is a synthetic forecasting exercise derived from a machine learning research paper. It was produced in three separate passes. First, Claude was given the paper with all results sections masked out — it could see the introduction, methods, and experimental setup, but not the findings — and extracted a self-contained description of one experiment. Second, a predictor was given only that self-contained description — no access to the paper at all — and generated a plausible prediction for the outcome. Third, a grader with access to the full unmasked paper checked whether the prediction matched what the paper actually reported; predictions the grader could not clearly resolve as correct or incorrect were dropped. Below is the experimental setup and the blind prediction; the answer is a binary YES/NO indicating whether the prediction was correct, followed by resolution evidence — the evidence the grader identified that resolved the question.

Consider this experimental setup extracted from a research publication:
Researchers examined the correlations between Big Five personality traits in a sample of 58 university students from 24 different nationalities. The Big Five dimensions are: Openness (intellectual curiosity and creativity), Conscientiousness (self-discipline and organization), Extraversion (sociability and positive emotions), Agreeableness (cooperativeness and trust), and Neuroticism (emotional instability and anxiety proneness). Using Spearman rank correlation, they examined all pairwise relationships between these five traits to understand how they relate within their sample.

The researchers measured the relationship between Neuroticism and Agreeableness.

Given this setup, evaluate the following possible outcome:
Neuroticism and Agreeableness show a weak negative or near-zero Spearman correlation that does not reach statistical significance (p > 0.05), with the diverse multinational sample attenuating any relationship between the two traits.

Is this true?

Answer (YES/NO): NO